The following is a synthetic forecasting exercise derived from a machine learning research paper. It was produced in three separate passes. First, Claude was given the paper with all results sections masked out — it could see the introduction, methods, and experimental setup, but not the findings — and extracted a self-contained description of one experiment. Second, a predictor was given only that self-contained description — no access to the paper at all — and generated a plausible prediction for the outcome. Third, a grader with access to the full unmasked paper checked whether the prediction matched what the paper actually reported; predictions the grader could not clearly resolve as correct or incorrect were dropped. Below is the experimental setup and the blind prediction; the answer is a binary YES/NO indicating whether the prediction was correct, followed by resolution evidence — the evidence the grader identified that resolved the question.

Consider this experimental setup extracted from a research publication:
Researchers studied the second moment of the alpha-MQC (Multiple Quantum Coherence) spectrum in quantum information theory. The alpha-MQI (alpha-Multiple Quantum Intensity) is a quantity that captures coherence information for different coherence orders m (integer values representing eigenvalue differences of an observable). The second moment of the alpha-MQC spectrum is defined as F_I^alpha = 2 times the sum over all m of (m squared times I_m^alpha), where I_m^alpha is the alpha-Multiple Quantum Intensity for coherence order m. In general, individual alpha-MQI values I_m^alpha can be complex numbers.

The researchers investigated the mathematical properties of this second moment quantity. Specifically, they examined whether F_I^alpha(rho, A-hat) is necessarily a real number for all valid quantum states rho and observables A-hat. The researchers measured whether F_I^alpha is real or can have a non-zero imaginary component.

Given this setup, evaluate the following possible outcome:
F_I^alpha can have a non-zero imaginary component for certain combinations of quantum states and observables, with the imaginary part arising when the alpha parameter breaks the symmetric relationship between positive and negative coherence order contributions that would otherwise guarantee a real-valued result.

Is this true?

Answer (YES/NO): NO